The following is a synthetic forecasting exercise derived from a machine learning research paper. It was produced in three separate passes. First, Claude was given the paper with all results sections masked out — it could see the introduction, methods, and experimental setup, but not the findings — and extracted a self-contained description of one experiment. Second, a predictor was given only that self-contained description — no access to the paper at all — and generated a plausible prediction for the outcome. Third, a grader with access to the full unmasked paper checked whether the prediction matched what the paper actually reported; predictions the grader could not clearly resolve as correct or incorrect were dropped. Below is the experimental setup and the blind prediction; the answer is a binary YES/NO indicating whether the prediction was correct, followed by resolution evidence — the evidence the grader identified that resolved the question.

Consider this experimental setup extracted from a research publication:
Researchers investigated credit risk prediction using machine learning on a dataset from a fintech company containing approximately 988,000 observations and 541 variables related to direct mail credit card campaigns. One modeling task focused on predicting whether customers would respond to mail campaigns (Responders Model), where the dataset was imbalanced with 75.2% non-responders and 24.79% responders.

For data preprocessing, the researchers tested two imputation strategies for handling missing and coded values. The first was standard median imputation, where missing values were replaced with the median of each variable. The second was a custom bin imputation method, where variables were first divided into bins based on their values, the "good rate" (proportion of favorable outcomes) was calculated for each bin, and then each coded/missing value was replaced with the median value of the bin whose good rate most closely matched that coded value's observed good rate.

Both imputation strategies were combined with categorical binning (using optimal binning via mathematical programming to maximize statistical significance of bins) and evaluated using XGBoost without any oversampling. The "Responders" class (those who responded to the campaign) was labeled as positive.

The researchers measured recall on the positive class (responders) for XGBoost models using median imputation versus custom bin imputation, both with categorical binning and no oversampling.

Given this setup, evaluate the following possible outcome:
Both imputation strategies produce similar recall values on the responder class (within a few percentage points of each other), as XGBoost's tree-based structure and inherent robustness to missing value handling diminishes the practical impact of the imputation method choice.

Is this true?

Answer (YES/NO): NO